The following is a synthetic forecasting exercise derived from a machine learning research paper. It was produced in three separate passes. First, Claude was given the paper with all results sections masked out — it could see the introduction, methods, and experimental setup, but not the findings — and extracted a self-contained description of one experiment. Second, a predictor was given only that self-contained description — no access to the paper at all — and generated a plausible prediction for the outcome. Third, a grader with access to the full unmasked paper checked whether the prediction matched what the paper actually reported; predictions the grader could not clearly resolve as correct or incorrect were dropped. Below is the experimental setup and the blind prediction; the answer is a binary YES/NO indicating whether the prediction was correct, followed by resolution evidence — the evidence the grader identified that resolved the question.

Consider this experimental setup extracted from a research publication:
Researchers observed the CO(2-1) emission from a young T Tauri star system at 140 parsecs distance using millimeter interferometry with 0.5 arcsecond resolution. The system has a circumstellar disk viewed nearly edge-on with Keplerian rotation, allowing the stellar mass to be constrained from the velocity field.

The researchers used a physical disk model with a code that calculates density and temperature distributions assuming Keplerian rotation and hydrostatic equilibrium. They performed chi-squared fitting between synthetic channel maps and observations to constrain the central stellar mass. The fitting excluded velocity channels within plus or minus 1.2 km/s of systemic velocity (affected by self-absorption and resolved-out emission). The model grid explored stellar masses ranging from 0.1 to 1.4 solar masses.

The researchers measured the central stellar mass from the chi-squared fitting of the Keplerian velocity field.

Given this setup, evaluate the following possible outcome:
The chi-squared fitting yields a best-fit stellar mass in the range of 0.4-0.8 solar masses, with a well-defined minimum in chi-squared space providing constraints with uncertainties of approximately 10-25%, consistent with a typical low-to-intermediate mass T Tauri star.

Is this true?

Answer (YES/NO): YES